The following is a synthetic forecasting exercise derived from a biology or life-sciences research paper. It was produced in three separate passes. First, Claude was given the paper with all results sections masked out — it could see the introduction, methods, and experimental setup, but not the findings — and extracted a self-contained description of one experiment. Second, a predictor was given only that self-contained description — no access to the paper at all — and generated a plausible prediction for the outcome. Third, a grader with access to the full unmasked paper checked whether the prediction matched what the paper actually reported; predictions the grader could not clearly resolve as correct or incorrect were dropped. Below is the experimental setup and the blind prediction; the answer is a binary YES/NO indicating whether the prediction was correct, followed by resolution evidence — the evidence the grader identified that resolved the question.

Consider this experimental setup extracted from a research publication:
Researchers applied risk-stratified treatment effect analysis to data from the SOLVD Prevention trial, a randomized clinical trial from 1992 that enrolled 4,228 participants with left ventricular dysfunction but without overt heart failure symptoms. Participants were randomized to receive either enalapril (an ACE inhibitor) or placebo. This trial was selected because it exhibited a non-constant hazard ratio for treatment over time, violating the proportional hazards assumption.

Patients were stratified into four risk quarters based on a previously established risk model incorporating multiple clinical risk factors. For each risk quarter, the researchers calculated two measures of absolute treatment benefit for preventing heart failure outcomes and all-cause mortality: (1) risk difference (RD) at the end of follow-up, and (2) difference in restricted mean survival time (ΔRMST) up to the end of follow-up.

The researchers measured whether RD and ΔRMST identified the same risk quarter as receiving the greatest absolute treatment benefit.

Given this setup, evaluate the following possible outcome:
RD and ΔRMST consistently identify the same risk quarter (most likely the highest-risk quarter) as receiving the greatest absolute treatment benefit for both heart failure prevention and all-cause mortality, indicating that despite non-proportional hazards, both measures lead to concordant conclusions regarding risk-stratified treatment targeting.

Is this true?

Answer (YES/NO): NO